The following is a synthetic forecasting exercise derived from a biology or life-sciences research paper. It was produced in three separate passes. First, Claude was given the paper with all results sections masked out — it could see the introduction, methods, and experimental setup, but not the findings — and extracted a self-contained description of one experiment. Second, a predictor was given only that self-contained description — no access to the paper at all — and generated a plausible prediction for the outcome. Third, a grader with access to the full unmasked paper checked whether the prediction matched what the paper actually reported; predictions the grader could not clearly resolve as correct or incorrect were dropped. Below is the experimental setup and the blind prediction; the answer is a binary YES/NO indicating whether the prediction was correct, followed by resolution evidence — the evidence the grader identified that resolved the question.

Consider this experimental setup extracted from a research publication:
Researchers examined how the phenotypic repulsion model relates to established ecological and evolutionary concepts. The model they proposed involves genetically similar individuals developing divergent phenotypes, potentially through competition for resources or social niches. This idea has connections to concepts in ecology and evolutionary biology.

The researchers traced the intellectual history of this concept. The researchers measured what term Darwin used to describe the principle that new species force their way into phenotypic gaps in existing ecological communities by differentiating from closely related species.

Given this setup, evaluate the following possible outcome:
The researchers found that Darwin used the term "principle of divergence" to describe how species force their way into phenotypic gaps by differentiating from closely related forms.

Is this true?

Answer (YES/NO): YES